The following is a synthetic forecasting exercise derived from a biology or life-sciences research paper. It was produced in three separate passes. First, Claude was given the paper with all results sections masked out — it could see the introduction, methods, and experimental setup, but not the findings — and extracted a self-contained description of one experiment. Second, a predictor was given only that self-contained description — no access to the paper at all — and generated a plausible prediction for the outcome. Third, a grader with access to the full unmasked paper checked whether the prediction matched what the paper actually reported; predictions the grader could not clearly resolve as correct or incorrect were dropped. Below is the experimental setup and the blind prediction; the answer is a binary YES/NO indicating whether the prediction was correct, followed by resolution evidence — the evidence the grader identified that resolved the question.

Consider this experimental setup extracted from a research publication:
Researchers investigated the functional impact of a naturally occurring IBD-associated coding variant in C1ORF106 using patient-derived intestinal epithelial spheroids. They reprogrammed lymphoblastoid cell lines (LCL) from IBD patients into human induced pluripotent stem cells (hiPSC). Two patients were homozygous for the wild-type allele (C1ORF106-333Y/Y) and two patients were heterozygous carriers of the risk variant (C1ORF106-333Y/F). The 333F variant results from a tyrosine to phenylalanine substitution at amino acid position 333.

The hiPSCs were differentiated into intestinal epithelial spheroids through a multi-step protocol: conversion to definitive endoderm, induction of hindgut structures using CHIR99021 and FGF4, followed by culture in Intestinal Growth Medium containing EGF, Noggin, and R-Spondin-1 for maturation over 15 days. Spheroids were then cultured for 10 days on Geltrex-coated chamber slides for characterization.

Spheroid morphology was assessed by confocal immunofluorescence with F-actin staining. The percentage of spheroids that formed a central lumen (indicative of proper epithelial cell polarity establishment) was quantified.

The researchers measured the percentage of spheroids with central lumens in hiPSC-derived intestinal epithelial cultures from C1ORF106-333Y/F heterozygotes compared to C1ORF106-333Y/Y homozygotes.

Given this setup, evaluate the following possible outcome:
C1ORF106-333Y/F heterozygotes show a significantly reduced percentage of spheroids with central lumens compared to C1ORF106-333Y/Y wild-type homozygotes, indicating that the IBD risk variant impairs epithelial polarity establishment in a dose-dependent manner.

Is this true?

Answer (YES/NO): NO